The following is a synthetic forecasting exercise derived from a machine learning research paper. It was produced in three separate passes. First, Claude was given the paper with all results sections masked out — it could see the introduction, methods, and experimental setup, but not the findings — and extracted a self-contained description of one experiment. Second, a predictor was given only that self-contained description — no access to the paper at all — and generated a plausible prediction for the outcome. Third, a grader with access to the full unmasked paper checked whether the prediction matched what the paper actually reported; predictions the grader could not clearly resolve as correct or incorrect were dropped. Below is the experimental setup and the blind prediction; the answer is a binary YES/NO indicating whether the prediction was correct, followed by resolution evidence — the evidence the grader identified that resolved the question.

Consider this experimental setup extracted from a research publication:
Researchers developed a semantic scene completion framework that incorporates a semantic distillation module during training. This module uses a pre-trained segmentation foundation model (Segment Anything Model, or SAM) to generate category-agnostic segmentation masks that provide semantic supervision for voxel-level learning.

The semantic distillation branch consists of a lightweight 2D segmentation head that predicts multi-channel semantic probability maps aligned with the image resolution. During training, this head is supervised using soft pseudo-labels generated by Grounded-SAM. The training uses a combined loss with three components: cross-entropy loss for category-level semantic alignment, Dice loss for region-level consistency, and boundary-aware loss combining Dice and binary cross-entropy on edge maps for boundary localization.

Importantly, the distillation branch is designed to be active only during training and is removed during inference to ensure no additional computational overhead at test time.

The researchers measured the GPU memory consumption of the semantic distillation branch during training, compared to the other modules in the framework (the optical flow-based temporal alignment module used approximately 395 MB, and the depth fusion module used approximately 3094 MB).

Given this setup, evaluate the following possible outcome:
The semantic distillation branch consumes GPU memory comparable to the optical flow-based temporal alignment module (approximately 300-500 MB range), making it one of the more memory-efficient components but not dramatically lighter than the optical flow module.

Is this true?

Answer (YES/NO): NO